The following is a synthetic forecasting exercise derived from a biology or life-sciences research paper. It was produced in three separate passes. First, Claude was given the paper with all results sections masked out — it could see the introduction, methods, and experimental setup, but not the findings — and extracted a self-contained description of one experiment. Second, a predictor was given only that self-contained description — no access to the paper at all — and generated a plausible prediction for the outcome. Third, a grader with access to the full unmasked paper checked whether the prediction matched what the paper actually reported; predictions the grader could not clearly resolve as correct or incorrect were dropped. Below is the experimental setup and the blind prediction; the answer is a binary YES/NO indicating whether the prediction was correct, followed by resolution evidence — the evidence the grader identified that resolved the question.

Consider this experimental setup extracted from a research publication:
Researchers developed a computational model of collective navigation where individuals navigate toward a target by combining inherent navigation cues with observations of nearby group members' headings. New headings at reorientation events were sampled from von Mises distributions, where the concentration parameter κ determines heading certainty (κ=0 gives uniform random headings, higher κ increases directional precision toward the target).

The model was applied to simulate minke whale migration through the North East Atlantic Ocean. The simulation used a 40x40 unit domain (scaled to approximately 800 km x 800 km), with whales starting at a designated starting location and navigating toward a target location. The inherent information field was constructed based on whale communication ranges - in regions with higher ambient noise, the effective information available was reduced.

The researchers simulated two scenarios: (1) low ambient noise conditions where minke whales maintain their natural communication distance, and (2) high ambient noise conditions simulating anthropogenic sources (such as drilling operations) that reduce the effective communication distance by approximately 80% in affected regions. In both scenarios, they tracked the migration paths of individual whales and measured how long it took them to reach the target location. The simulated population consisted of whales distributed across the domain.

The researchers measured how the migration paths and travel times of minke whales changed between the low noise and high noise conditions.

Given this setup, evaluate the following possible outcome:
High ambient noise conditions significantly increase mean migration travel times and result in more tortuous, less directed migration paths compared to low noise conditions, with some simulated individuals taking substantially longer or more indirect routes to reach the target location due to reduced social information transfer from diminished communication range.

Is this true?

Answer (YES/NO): YES